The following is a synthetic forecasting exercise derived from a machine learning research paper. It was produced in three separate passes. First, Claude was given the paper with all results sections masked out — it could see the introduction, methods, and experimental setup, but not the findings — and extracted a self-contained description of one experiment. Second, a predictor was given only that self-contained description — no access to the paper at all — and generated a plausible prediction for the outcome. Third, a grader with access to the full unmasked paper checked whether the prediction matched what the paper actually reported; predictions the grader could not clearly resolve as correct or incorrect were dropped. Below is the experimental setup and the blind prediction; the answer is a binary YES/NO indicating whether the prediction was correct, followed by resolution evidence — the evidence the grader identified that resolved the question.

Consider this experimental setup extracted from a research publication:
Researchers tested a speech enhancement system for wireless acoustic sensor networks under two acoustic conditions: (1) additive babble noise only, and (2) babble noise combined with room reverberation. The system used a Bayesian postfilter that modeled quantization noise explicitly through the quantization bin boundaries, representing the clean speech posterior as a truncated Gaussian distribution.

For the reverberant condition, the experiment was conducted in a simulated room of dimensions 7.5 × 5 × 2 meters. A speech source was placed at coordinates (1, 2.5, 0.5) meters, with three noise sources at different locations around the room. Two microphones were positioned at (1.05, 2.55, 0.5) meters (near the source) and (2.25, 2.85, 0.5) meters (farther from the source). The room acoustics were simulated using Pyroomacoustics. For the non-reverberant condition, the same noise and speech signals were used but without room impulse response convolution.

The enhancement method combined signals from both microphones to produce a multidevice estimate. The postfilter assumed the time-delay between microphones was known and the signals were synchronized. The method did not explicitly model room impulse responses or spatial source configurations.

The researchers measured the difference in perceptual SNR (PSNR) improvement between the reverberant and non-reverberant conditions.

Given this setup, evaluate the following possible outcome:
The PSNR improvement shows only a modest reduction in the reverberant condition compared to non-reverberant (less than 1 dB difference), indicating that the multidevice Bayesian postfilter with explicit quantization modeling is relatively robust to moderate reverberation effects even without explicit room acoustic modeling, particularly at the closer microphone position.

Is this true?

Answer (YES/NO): NO